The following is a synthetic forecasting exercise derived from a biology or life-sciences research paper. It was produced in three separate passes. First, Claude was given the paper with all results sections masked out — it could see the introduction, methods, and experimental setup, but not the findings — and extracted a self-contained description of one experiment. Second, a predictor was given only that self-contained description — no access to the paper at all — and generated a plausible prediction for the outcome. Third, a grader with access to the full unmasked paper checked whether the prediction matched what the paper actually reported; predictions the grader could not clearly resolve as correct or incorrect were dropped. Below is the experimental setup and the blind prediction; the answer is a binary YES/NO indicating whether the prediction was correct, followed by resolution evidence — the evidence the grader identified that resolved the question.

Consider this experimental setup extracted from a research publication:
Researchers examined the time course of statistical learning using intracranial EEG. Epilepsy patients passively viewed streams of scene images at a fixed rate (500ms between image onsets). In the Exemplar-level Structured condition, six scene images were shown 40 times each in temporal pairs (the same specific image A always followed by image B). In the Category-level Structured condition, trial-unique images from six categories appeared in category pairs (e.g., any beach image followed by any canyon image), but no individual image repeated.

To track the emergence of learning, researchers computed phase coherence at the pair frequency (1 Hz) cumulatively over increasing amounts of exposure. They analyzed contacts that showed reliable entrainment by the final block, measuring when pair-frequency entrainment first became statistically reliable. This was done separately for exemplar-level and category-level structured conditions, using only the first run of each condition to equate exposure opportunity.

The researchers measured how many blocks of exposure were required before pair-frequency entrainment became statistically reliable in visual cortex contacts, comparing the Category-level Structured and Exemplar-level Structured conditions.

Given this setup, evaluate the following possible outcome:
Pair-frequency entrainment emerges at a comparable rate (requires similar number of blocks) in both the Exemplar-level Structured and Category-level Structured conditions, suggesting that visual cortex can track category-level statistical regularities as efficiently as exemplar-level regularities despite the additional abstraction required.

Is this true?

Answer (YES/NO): YES